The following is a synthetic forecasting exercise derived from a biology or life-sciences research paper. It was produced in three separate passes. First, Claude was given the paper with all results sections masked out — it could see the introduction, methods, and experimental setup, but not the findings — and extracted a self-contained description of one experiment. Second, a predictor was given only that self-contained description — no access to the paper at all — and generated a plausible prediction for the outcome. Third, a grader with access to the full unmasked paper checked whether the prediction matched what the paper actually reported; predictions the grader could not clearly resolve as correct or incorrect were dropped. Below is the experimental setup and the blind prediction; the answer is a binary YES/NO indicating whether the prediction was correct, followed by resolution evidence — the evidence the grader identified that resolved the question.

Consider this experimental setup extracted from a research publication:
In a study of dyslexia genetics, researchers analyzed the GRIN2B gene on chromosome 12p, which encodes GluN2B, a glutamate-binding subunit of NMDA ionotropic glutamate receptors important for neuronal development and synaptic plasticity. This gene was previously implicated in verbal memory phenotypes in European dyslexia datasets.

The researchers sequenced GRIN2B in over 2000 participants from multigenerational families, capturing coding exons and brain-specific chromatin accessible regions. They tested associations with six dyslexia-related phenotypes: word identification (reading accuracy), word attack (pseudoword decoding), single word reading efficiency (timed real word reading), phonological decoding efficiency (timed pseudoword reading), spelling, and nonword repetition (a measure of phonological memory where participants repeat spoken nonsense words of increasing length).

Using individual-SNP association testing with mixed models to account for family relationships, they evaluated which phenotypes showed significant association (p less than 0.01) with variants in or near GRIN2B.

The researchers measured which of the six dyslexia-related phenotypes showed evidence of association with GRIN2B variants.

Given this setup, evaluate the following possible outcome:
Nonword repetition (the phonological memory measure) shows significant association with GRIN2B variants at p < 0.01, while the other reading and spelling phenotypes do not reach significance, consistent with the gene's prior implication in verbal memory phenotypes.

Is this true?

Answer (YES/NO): NO